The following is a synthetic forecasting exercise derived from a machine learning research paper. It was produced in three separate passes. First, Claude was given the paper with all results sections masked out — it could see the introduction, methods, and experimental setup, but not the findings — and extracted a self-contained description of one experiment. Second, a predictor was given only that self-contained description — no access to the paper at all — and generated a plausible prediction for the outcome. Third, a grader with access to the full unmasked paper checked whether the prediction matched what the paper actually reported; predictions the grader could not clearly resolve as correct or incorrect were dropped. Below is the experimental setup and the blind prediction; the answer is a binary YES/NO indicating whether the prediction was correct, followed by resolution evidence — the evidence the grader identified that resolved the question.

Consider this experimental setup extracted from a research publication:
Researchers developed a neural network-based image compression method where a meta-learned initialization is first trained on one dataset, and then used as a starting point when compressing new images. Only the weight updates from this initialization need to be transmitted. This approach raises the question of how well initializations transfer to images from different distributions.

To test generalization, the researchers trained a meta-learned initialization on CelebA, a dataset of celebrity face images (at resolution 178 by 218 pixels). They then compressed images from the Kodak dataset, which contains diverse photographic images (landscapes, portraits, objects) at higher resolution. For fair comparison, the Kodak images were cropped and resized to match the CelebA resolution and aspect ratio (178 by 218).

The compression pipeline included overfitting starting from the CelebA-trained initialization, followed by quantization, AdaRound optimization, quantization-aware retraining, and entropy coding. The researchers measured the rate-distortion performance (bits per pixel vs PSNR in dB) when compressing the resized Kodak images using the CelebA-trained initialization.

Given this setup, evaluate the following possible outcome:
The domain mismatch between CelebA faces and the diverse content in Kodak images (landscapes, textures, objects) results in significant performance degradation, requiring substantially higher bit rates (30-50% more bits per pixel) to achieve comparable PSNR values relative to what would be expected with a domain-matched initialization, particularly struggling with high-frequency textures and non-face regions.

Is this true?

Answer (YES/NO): NO